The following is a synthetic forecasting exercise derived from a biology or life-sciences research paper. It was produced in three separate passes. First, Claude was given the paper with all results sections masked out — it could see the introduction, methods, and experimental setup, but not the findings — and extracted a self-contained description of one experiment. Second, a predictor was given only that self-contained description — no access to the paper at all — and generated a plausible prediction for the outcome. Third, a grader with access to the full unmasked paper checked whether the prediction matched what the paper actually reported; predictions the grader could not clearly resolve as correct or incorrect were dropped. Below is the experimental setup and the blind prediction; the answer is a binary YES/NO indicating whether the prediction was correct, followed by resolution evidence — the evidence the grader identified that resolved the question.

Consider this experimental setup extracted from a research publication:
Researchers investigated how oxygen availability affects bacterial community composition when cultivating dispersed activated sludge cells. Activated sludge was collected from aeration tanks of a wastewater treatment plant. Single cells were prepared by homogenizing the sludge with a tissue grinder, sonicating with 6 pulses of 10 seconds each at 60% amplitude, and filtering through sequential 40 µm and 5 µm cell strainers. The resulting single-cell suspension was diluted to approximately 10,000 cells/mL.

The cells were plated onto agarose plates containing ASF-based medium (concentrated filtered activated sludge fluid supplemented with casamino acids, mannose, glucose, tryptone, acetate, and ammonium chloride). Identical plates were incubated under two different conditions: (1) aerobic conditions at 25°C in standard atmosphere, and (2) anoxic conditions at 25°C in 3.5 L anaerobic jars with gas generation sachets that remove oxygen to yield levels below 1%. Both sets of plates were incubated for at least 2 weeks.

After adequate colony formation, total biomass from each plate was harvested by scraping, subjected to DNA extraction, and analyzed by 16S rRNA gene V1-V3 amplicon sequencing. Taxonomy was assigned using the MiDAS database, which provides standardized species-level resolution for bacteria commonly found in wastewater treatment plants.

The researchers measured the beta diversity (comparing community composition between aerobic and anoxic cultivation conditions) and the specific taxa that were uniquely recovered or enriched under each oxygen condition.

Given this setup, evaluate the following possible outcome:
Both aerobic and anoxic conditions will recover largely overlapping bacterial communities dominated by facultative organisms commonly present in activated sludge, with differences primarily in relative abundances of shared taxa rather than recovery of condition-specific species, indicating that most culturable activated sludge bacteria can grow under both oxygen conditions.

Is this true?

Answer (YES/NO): NO